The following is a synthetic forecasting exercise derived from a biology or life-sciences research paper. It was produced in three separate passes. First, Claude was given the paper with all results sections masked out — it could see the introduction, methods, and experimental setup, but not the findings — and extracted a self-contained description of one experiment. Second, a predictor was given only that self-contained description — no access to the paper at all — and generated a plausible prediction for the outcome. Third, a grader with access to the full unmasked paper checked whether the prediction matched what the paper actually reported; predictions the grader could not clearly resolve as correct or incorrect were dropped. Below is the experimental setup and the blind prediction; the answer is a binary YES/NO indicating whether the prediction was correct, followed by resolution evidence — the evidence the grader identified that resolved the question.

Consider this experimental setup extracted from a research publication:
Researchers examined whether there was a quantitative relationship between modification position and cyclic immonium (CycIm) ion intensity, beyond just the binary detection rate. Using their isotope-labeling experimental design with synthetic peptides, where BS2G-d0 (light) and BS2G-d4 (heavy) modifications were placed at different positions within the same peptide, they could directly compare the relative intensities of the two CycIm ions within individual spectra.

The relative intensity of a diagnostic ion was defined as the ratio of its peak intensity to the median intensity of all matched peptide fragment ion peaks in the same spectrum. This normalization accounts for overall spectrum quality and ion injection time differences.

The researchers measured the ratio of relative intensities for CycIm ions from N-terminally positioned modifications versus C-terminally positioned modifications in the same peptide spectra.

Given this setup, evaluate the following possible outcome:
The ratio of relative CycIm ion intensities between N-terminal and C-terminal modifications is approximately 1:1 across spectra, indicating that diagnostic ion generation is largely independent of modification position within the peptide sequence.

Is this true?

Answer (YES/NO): NO